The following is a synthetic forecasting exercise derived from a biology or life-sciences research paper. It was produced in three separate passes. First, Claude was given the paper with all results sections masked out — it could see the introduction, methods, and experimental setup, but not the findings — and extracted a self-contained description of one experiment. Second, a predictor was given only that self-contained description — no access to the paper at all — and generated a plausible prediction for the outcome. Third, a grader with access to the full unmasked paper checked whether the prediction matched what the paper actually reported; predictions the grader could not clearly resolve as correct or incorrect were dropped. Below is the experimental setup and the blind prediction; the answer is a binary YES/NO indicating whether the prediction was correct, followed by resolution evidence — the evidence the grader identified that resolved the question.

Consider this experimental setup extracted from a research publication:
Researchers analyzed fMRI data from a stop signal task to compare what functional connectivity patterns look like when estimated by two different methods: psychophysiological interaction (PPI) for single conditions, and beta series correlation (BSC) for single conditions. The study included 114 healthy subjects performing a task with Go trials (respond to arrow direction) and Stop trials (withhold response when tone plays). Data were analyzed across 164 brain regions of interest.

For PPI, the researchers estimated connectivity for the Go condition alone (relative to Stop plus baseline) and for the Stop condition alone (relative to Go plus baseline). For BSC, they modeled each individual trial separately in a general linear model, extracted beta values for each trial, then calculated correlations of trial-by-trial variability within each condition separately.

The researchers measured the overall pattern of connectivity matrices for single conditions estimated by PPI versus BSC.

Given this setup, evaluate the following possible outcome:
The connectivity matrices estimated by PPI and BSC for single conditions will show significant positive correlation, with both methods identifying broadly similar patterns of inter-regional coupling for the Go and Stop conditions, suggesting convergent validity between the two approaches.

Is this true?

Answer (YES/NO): NO